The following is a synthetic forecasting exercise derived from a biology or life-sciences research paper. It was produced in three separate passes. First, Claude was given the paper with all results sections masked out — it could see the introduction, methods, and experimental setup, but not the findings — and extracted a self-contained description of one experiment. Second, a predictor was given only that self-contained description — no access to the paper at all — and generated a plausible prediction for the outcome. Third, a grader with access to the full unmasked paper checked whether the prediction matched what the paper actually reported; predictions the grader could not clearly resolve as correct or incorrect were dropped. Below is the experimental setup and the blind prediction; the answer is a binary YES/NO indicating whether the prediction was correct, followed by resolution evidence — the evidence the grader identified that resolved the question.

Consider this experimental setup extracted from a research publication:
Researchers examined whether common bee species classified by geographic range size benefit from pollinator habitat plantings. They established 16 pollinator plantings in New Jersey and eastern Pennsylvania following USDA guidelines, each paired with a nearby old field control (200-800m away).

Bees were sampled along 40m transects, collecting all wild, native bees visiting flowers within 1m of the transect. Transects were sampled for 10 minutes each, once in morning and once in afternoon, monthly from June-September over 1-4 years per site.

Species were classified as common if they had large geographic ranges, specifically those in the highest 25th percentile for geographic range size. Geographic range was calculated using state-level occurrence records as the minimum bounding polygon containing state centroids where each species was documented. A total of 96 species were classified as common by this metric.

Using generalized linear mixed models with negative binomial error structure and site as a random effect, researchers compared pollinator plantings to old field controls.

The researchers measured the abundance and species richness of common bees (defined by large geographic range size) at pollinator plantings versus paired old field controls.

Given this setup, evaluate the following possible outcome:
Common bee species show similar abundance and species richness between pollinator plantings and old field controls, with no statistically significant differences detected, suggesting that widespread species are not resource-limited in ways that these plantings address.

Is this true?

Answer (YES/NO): NO